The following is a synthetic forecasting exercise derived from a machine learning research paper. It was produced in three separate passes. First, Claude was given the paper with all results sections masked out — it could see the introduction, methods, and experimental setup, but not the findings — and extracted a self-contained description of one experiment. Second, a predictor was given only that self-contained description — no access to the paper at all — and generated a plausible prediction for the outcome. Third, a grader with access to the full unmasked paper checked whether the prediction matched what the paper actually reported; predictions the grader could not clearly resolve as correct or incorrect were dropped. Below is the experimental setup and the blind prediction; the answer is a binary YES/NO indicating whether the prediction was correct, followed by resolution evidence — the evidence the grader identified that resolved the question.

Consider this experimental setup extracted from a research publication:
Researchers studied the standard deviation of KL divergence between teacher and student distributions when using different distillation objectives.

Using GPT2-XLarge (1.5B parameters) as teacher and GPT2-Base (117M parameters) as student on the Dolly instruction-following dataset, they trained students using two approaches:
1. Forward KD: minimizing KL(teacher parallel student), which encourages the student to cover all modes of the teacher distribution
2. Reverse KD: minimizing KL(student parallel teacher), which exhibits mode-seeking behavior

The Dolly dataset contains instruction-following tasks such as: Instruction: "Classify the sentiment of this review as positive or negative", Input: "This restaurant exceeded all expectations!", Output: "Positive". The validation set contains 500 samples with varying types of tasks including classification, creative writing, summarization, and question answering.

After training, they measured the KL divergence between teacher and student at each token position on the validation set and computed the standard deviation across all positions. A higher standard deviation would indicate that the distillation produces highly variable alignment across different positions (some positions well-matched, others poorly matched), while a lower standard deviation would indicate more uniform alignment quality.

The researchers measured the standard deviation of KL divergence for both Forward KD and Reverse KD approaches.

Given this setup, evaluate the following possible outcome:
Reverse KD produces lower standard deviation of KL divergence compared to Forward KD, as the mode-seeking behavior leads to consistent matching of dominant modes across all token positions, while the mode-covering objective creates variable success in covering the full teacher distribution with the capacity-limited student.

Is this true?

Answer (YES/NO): NO